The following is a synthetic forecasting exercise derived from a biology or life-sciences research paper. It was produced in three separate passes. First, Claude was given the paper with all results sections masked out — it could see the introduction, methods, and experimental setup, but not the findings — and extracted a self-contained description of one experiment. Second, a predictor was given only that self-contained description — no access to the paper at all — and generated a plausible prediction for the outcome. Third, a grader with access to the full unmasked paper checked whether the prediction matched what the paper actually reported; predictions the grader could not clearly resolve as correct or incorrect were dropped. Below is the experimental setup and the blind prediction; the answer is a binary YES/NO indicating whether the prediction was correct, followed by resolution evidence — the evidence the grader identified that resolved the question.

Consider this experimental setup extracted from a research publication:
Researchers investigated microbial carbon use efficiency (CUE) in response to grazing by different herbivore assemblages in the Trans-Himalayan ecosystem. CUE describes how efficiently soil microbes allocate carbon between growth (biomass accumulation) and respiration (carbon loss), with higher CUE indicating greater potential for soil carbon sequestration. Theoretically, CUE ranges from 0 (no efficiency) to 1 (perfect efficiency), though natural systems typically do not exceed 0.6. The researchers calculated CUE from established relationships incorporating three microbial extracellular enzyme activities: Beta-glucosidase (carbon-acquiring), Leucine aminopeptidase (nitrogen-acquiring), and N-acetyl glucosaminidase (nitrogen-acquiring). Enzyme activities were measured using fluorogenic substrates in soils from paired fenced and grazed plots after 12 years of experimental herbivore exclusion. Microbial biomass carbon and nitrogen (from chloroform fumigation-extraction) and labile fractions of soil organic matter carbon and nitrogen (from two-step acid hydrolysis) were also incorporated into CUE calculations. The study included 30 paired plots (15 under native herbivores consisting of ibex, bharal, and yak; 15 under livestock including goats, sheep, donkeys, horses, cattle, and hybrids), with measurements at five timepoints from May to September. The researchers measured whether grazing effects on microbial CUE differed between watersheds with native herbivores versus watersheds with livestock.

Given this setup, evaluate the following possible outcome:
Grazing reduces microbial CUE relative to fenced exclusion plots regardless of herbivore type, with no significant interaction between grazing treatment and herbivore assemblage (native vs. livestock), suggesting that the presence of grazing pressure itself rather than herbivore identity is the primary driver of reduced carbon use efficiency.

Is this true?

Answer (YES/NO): NO